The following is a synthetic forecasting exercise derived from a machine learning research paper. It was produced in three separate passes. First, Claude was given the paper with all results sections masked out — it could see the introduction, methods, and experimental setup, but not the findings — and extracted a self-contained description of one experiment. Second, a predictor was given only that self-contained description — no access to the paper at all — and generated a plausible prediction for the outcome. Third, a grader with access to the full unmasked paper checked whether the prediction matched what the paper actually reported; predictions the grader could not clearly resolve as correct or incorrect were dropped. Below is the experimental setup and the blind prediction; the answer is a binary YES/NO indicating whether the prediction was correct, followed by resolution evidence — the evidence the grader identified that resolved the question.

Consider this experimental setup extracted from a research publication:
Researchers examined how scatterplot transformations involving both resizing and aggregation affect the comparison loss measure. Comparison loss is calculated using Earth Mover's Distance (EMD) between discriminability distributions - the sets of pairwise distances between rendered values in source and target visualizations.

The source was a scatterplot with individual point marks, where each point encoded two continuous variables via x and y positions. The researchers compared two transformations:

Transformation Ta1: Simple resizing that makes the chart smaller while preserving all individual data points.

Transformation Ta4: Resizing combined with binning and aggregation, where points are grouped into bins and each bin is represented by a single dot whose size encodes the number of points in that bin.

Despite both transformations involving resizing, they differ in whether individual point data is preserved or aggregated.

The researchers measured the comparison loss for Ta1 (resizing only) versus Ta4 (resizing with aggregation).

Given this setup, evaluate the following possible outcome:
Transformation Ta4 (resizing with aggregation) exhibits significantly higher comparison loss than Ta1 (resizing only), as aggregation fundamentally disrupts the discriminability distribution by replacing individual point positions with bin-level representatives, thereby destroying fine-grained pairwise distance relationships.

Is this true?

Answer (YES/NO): NO